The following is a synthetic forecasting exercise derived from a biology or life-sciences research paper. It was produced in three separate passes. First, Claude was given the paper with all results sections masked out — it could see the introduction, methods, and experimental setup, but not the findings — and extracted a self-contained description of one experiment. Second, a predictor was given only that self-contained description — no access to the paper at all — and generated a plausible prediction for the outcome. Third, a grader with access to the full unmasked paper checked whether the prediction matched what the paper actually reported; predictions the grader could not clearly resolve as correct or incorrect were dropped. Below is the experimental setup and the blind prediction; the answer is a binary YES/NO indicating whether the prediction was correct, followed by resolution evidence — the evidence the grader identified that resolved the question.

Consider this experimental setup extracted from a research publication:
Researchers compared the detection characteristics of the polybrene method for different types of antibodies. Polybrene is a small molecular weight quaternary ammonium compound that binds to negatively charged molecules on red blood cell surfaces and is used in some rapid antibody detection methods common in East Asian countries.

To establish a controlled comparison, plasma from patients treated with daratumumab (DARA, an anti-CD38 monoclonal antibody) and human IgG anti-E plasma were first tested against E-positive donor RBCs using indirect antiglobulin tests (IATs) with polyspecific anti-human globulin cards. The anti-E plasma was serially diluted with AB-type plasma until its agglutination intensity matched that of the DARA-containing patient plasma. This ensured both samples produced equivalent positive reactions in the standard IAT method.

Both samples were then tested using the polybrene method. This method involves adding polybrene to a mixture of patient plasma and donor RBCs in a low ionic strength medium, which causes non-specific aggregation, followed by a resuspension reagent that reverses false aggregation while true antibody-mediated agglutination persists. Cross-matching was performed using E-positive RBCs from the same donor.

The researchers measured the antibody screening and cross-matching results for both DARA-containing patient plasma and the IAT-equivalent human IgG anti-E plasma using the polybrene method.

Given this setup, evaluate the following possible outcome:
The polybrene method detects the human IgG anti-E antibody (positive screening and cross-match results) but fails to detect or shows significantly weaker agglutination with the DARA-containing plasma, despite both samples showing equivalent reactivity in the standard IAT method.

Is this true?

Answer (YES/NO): YES